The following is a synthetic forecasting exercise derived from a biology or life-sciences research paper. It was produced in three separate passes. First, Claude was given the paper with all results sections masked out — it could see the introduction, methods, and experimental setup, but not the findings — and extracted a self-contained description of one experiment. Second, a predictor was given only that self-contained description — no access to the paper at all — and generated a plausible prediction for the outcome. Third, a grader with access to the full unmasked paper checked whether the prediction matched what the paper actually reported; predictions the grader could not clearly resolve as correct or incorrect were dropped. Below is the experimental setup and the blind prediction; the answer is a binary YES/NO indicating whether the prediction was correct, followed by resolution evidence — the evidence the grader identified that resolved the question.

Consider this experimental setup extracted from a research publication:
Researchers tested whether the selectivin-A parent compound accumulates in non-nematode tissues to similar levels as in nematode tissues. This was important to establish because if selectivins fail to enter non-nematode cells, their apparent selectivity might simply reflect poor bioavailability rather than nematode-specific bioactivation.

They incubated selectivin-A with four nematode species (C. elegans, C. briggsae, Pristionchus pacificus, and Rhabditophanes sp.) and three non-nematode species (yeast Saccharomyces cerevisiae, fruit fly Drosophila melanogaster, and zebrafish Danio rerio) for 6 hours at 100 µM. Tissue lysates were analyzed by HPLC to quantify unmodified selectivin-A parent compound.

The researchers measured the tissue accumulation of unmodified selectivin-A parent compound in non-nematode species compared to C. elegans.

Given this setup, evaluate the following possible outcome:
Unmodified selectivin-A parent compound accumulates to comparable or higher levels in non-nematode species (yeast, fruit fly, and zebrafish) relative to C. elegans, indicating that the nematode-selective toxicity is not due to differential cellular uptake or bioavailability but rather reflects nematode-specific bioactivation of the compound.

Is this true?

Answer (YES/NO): YES